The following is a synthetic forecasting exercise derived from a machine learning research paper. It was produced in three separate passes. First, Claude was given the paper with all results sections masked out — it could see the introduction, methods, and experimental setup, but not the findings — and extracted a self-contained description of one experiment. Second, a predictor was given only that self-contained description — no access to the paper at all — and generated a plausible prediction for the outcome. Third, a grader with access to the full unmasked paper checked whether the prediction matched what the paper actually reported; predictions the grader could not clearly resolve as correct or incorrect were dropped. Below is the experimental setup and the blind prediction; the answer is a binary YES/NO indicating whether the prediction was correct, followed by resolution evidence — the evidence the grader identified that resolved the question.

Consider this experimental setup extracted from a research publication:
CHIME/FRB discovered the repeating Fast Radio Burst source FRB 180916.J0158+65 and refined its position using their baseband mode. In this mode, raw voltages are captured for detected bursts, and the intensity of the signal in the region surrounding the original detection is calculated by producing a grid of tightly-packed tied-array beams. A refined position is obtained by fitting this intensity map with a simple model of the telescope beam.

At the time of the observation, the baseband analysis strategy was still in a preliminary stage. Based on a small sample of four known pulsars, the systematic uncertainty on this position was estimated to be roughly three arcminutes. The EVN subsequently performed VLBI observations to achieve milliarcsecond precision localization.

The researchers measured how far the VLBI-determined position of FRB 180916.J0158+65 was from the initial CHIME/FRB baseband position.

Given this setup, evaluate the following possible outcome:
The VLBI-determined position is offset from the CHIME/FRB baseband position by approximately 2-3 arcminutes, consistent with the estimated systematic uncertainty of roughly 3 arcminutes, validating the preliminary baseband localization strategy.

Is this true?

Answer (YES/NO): YES